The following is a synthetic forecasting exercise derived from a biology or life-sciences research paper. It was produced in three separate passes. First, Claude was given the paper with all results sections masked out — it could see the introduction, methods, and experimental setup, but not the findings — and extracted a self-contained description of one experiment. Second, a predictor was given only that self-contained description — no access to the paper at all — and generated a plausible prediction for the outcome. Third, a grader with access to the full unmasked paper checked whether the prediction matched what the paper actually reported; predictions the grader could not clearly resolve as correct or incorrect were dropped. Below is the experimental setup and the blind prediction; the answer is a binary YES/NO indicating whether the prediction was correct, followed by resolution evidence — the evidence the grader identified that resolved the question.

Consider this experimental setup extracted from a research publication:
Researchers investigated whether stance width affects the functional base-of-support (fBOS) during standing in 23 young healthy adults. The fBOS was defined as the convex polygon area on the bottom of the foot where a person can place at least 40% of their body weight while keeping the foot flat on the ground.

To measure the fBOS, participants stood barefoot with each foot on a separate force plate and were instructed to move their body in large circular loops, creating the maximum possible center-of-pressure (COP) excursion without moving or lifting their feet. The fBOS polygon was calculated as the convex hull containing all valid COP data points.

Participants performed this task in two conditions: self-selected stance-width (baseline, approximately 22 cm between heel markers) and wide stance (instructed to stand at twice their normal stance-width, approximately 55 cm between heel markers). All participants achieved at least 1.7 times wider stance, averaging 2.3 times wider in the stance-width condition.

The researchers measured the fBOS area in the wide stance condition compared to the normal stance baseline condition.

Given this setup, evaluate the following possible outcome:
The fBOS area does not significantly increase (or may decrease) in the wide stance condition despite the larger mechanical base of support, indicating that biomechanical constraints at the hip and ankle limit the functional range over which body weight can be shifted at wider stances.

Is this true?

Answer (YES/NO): YES